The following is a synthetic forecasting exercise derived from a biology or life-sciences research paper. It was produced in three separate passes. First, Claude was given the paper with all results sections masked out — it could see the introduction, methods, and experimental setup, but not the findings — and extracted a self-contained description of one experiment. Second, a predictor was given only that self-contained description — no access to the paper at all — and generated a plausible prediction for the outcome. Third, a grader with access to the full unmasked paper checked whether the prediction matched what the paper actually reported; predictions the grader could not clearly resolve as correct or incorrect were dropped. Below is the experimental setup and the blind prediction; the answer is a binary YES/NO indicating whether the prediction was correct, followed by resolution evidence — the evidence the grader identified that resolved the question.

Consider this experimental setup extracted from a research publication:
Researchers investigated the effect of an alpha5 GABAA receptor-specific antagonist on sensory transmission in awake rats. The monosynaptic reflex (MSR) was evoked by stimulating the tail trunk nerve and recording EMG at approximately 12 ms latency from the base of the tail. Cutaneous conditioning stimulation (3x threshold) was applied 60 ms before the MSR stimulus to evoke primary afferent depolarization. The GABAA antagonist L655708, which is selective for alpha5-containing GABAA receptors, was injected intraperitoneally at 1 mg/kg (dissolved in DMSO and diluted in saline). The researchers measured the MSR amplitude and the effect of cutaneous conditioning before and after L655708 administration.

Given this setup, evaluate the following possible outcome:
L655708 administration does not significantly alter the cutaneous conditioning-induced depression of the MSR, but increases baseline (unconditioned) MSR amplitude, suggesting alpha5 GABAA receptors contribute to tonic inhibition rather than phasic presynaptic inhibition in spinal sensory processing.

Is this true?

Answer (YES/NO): NO